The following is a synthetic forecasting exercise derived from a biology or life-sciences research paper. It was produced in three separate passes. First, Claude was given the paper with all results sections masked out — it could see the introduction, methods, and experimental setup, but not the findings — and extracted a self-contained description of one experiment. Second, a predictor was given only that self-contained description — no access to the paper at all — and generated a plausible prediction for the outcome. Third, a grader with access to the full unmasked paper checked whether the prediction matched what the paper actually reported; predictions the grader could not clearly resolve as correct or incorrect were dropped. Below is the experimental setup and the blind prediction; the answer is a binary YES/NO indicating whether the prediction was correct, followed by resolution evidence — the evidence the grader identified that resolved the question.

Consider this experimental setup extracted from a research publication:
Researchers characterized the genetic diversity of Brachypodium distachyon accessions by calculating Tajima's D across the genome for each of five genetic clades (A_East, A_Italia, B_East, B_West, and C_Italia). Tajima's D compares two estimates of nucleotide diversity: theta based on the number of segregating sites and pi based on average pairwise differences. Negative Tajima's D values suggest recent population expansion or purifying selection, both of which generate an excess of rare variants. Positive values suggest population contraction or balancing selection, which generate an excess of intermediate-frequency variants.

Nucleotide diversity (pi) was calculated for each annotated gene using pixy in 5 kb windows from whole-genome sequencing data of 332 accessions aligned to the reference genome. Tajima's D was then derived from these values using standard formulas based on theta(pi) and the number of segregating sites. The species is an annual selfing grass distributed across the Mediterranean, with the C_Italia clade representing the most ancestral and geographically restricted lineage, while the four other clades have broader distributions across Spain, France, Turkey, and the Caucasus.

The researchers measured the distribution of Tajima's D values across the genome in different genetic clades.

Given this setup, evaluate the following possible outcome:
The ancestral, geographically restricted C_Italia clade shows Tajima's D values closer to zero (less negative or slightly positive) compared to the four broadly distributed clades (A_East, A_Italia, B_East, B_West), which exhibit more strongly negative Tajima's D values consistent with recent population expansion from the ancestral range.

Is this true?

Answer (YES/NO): NO